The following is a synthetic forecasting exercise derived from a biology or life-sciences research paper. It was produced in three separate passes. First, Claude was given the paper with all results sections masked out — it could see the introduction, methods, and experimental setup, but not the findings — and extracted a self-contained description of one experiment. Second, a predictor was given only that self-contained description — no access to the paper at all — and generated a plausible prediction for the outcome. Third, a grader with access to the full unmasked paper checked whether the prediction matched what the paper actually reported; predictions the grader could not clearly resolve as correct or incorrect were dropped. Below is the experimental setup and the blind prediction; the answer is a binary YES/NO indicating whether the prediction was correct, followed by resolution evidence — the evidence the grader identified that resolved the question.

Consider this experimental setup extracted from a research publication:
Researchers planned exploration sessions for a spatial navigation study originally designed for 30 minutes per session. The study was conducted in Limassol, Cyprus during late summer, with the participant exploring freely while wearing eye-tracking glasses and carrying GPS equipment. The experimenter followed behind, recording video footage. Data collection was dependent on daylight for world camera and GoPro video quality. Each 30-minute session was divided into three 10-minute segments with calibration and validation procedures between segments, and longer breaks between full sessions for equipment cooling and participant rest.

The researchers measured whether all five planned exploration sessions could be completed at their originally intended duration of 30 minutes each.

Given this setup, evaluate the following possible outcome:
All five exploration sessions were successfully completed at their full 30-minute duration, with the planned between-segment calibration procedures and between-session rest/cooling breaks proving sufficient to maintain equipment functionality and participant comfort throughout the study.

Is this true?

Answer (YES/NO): NO